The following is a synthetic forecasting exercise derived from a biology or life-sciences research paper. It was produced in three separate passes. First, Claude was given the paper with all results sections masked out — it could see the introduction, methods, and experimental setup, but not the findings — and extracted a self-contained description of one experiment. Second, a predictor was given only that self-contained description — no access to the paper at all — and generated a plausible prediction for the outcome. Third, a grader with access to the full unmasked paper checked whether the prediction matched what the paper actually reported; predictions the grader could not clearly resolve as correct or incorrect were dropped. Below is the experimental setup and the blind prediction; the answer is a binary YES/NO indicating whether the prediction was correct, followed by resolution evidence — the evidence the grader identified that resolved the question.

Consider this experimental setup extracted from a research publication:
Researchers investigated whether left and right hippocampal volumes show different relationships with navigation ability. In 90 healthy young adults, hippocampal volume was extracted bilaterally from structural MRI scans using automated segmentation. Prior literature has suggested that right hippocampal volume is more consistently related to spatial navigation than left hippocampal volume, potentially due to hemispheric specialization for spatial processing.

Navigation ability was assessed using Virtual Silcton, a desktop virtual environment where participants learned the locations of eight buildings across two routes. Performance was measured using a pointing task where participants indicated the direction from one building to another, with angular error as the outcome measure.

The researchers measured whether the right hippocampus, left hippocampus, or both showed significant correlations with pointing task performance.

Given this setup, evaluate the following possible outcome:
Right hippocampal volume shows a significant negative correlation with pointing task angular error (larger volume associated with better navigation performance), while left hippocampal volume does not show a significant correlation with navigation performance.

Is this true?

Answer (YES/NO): NO